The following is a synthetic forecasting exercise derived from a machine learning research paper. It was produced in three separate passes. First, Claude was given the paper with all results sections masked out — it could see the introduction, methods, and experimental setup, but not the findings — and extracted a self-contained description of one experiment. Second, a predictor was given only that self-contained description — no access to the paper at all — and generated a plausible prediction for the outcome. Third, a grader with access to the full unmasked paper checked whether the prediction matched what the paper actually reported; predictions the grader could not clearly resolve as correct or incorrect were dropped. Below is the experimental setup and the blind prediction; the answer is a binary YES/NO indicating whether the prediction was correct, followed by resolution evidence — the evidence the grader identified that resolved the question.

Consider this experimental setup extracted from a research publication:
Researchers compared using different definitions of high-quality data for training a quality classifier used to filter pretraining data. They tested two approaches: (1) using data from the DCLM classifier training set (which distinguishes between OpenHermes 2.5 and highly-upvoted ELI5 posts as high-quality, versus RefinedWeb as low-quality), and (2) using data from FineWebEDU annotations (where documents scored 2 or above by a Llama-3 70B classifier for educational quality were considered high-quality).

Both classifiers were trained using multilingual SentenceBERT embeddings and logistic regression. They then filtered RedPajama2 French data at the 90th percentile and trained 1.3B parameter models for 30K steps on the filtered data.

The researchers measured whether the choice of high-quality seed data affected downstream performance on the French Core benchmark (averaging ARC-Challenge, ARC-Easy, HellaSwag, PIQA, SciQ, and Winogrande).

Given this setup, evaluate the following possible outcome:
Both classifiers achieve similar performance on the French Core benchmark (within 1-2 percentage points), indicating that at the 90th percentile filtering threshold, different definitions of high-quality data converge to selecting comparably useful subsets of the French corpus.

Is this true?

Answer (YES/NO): NO